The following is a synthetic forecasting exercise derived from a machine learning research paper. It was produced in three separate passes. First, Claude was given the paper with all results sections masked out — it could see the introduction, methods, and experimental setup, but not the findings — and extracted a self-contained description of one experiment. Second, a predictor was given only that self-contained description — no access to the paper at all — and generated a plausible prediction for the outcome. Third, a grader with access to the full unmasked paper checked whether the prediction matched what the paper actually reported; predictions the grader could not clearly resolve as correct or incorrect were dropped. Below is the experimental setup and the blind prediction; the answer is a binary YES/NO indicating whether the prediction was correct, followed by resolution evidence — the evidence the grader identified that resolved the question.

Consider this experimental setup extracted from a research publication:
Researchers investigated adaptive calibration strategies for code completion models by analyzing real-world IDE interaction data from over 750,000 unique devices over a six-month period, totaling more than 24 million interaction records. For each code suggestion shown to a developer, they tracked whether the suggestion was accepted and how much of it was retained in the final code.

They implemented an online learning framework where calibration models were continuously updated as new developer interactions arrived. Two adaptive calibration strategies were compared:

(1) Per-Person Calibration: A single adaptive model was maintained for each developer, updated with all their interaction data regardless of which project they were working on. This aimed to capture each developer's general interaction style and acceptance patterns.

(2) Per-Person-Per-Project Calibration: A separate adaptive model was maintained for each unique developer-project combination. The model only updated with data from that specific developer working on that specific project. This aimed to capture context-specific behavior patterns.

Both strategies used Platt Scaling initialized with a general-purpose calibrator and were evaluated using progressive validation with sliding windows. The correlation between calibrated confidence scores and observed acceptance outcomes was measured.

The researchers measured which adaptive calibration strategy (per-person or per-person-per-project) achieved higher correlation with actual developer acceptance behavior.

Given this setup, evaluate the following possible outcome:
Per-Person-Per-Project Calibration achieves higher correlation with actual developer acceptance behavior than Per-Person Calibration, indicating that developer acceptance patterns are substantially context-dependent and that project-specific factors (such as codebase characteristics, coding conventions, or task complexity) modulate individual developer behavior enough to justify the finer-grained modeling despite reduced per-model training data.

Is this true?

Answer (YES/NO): NO